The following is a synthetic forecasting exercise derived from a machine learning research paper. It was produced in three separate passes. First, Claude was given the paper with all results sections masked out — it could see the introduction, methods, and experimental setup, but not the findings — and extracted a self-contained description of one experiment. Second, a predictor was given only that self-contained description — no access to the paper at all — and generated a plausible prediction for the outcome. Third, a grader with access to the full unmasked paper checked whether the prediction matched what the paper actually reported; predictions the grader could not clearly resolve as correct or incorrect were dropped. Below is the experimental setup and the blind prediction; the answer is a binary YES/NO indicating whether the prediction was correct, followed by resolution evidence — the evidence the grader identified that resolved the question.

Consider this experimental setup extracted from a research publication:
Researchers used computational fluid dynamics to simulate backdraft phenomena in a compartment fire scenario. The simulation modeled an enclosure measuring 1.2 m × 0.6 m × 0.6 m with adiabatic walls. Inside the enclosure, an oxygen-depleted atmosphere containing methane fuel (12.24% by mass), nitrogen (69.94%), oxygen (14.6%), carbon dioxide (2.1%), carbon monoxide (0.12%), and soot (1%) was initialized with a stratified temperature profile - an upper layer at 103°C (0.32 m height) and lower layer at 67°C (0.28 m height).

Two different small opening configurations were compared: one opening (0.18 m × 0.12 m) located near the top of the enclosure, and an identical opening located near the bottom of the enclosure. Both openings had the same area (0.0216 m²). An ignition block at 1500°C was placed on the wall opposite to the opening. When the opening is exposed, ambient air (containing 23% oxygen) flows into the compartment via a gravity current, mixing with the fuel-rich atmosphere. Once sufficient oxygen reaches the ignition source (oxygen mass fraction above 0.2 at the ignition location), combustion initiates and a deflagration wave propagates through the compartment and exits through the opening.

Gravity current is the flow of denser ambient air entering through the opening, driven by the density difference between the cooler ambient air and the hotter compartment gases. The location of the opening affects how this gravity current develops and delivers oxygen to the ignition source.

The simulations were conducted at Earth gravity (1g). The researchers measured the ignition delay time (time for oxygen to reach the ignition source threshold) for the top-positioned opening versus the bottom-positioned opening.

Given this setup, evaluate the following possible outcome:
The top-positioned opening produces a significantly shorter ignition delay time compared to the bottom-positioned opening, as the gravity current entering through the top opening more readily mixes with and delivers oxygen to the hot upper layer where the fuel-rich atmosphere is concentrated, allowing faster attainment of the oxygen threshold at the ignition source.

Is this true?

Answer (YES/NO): NO